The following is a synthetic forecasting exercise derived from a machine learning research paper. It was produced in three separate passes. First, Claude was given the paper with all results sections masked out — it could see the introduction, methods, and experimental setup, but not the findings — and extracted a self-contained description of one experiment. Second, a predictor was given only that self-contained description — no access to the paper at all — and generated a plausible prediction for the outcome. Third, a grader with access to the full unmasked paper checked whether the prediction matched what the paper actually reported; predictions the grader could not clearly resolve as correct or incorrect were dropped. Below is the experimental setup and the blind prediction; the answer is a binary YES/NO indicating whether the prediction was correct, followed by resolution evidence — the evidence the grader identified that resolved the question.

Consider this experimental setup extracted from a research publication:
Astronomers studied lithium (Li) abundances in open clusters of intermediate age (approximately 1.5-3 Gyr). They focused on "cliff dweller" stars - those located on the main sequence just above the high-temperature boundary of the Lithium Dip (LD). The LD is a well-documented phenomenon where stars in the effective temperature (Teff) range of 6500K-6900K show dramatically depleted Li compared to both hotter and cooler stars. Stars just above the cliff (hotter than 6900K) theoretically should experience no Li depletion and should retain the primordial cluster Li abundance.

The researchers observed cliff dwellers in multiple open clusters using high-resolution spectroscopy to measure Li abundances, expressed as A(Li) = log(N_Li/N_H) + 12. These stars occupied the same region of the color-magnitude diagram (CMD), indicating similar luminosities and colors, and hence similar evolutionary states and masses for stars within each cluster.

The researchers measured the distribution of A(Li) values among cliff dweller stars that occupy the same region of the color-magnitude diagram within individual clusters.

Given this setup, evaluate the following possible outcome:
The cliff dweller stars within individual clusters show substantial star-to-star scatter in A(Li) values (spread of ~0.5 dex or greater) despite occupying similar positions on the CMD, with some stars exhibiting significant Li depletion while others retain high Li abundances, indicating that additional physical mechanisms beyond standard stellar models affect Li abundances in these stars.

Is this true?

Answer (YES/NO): YES